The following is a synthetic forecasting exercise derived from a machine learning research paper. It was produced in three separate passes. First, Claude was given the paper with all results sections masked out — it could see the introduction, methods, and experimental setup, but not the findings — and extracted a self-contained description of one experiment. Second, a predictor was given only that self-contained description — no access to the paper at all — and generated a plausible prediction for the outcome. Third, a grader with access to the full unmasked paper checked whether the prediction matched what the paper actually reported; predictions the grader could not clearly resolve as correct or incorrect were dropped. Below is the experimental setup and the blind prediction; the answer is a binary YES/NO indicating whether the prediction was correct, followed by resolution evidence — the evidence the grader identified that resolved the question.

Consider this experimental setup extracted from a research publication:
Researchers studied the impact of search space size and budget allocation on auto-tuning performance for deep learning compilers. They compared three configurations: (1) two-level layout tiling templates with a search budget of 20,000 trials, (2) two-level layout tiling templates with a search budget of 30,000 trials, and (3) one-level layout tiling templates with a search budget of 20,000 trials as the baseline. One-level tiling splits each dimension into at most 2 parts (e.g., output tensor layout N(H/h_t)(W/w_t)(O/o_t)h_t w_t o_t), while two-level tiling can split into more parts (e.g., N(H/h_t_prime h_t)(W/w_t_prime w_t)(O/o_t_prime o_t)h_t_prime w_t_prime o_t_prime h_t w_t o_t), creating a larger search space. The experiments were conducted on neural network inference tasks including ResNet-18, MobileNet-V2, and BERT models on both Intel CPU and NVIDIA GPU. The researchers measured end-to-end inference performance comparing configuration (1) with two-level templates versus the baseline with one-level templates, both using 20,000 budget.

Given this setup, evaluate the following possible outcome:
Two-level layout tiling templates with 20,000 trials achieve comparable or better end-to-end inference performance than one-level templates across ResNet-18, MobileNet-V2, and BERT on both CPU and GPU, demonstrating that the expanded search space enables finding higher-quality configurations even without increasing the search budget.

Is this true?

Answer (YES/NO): NO